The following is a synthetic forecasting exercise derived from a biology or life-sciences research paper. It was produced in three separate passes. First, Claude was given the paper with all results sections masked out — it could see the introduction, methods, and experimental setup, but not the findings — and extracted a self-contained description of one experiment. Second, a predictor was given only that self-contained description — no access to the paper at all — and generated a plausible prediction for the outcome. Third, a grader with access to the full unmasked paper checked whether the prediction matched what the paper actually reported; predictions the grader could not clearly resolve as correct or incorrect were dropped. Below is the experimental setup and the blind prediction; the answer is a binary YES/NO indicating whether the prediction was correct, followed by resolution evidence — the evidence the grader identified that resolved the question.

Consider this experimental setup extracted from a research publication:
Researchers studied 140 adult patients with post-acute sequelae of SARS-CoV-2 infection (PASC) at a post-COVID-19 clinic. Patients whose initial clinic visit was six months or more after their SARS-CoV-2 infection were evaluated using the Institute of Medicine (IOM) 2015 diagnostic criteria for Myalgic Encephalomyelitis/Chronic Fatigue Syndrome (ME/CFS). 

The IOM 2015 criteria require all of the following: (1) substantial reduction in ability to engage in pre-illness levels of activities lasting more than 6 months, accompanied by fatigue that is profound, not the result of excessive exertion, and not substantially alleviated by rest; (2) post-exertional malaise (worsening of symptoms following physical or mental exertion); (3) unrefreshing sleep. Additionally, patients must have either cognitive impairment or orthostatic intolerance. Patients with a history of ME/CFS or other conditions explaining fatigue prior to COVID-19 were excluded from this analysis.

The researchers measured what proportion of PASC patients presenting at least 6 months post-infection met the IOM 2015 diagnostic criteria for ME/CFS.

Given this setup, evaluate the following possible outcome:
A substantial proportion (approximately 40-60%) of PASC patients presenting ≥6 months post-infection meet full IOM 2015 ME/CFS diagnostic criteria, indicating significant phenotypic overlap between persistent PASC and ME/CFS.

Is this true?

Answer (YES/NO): YES